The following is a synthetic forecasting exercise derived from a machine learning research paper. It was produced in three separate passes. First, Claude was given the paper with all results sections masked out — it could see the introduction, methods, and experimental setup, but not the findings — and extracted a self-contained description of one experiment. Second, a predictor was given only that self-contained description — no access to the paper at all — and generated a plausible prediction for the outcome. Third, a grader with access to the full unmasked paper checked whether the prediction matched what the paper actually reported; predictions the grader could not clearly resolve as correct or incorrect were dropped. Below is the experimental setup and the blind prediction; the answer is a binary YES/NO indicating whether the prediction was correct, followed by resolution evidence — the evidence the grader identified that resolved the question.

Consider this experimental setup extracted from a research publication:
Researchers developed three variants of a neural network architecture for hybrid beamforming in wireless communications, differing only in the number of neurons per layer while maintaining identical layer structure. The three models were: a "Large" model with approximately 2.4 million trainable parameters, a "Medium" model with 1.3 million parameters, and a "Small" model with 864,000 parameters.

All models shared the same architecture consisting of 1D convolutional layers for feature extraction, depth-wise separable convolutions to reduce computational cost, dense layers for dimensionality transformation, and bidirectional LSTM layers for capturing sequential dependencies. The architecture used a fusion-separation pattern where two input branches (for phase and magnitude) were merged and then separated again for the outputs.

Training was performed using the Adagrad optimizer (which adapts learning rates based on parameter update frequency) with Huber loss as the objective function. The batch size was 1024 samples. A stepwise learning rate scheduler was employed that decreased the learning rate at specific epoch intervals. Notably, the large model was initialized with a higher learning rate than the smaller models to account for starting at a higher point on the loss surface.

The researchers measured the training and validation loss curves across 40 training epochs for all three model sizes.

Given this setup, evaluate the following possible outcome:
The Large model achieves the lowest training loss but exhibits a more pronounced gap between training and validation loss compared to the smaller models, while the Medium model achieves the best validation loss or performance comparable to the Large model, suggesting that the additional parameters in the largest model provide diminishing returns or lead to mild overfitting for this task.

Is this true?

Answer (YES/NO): NO